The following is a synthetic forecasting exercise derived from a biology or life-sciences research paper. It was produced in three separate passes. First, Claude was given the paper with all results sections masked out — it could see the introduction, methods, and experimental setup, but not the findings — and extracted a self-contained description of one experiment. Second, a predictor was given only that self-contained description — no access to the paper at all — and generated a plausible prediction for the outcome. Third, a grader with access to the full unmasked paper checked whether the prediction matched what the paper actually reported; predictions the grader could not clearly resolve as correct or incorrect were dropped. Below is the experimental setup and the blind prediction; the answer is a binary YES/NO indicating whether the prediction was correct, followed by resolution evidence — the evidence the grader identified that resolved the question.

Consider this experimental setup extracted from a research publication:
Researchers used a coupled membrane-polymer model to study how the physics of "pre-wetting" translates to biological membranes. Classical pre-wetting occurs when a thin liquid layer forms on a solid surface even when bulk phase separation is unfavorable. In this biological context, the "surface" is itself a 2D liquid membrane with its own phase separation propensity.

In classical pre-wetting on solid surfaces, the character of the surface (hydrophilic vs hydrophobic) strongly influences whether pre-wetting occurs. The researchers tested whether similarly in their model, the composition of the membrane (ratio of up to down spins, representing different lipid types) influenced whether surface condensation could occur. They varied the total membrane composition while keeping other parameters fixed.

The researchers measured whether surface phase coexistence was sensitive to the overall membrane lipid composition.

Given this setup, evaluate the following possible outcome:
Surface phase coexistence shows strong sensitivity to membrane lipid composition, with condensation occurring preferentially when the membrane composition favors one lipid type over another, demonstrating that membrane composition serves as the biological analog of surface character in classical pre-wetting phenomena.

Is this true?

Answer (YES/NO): NO